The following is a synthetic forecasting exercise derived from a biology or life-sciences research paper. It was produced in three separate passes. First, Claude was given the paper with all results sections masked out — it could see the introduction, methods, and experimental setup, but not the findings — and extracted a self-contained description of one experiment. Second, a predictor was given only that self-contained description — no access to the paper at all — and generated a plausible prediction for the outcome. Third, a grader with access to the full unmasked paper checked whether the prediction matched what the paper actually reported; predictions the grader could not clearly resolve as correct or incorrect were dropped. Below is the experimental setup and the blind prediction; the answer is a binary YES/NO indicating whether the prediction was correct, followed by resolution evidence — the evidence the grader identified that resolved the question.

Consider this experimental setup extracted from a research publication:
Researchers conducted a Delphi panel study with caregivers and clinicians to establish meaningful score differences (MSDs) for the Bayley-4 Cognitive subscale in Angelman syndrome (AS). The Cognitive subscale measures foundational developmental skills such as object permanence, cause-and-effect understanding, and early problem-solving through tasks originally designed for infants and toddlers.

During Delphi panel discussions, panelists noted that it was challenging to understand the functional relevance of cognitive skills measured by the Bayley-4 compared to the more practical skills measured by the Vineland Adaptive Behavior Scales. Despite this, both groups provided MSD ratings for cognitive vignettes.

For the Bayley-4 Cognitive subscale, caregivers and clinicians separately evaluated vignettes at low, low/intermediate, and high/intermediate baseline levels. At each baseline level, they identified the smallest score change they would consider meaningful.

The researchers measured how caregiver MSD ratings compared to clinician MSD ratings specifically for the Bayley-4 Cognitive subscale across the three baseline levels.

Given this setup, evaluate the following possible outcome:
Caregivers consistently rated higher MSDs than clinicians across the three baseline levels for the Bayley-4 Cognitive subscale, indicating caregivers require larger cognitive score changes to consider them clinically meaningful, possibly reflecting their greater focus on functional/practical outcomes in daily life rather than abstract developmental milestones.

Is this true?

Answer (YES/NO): NO